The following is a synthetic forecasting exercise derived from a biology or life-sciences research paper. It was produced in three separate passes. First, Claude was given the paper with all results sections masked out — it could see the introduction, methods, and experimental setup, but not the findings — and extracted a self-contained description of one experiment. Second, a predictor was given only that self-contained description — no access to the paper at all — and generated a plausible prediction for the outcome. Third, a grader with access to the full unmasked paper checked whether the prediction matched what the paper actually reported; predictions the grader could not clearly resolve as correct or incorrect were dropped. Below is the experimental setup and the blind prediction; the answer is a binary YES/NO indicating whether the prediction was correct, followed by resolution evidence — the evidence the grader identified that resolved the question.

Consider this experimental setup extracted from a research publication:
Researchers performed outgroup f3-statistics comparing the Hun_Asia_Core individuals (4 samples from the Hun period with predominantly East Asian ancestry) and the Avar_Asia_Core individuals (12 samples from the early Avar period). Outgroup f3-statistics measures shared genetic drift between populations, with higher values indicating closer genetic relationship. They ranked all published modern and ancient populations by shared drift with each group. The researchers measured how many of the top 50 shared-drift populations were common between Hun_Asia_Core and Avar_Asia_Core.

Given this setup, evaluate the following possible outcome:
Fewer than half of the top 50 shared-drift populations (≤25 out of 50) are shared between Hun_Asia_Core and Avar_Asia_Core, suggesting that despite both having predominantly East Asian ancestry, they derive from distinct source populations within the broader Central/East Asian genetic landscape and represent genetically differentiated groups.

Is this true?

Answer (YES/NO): NO